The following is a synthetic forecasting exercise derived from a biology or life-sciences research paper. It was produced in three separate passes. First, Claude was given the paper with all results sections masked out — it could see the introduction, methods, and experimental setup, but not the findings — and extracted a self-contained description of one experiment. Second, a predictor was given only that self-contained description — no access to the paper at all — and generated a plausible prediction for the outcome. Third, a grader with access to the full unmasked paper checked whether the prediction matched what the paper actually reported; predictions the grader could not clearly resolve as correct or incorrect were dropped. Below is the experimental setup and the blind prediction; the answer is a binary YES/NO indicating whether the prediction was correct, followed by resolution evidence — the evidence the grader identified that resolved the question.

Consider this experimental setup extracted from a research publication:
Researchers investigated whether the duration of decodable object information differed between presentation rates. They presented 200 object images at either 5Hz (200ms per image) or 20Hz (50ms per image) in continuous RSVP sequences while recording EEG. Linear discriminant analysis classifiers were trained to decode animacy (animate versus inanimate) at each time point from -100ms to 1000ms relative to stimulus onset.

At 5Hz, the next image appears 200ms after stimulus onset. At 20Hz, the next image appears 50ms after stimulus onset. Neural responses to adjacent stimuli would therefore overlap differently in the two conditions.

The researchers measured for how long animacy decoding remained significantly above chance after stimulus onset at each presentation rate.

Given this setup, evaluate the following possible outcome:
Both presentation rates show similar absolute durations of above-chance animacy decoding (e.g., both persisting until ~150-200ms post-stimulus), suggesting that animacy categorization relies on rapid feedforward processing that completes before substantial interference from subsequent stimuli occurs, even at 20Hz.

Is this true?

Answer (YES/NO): NO